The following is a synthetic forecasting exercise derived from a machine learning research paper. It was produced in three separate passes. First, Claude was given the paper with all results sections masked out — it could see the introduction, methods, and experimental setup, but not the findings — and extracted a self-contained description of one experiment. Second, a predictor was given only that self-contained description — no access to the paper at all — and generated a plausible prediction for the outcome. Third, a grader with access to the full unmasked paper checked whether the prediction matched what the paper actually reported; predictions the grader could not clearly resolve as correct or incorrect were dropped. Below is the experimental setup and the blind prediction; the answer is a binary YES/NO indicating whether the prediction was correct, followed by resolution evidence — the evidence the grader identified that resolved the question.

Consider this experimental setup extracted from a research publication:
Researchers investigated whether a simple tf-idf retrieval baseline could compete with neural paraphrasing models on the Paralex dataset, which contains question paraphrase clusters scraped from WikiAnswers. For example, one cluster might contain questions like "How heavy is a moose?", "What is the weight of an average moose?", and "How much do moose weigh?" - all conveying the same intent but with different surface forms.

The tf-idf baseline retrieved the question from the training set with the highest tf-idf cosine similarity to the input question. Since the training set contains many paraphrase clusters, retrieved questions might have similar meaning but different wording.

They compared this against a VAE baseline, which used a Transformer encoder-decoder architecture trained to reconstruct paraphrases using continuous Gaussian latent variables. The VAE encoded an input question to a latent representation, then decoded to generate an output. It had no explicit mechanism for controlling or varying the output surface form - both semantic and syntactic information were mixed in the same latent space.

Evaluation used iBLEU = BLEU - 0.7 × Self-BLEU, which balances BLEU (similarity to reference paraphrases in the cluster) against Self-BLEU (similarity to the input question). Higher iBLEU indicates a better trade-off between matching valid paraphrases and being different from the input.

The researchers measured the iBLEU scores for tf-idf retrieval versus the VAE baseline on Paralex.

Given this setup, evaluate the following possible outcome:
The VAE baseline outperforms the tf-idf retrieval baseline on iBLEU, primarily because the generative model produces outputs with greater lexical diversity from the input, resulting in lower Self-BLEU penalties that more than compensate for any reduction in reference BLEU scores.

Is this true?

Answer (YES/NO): NO